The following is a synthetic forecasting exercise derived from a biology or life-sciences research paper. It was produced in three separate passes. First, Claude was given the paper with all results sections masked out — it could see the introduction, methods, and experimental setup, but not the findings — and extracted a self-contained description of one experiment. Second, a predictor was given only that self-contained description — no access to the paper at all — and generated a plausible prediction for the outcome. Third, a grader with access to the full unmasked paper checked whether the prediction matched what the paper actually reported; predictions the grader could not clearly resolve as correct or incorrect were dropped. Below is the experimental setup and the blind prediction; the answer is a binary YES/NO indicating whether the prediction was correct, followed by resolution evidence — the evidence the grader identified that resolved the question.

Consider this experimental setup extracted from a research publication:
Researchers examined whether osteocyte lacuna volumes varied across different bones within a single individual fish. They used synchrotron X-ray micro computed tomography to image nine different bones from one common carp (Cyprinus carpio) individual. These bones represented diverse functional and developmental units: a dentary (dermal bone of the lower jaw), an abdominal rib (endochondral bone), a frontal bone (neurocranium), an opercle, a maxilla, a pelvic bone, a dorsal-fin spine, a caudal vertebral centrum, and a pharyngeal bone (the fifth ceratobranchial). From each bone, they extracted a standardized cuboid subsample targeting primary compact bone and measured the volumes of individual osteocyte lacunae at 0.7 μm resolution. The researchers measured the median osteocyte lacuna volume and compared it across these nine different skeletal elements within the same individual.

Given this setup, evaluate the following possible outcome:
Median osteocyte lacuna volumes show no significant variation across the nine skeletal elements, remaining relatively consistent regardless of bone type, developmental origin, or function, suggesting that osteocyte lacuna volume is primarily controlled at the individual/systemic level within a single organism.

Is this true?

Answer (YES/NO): NO